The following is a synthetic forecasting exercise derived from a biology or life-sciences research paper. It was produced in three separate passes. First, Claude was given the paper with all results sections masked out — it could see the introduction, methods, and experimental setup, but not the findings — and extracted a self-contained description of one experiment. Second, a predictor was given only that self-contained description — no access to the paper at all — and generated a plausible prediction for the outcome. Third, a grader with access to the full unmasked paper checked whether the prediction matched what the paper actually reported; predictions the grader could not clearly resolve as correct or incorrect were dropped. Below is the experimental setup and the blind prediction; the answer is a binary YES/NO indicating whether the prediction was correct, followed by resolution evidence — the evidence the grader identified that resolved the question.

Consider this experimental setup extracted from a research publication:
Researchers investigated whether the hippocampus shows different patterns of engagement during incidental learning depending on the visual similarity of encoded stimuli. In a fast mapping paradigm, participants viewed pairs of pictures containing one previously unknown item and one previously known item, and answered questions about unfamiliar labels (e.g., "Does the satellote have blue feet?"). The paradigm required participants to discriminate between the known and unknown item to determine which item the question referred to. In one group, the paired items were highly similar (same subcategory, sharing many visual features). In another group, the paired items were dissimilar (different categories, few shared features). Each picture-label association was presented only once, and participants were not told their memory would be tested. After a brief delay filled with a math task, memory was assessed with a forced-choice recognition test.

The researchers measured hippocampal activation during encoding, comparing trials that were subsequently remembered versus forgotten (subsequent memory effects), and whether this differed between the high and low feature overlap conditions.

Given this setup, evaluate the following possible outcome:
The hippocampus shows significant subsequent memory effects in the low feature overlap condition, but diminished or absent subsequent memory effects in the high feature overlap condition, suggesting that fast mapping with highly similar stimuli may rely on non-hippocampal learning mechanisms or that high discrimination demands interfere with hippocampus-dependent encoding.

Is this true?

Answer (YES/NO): NO